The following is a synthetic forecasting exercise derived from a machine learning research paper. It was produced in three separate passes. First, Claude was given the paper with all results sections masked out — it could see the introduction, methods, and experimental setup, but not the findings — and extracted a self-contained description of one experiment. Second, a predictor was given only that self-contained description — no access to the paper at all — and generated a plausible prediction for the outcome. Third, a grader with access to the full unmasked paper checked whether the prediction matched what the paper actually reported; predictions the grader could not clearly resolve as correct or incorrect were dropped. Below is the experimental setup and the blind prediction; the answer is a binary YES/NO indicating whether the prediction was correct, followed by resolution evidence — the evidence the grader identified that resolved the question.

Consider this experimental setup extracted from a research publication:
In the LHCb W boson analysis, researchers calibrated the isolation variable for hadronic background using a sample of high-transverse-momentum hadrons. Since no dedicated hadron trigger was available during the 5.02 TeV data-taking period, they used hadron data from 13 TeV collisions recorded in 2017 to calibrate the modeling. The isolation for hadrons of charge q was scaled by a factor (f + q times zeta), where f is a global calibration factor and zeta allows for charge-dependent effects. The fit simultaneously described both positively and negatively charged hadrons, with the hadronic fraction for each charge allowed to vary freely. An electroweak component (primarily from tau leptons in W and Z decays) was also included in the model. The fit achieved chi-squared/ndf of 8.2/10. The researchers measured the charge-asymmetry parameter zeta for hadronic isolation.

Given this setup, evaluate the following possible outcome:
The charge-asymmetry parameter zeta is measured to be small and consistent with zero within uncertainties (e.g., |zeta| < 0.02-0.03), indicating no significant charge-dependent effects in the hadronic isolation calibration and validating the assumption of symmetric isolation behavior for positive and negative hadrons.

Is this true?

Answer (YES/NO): NO